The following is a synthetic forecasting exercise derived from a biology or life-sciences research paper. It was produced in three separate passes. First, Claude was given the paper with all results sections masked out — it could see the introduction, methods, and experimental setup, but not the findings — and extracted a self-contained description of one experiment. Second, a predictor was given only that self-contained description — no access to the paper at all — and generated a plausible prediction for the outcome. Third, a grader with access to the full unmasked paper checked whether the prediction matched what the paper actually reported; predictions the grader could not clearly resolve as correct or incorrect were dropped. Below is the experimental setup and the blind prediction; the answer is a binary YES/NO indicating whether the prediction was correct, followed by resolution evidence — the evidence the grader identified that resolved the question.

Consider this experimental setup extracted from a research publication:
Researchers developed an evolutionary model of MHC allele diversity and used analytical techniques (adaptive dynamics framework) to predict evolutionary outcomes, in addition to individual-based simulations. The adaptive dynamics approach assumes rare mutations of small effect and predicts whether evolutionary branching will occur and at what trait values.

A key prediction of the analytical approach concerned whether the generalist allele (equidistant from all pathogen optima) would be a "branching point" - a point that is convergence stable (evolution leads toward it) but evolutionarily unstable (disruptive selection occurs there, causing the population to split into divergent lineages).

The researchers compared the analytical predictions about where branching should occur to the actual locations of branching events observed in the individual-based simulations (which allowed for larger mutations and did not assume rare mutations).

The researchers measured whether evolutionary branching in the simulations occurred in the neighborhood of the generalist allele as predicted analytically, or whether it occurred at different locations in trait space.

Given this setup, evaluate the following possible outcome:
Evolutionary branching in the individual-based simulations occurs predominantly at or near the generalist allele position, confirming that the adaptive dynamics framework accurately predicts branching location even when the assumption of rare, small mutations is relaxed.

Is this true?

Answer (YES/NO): YES